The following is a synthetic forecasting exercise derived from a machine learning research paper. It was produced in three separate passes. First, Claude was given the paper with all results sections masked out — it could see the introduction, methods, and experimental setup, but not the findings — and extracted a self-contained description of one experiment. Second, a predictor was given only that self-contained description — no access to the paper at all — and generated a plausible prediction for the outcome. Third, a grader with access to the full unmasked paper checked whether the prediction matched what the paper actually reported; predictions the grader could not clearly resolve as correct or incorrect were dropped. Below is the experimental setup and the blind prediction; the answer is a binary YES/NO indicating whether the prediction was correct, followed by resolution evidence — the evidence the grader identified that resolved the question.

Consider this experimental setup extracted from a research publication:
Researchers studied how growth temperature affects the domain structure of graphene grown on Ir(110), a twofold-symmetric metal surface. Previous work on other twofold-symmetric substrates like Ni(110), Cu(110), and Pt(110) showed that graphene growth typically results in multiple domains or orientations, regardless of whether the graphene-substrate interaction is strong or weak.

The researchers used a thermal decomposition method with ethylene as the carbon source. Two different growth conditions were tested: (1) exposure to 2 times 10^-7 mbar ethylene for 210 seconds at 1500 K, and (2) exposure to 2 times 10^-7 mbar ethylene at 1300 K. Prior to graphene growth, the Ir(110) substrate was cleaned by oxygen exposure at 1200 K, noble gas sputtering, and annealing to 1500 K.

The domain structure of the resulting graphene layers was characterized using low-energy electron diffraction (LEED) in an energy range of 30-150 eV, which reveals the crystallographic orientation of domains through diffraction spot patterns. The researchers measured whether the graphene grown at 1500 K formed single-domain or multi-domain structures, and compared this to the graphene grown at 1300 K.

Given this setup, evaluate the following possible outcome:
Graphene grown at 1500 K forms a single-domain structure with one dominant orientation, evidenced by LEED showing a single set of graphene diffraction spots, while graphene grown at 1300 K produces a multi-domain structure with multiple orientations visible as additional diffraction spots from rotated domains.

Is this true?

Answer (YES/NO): YES